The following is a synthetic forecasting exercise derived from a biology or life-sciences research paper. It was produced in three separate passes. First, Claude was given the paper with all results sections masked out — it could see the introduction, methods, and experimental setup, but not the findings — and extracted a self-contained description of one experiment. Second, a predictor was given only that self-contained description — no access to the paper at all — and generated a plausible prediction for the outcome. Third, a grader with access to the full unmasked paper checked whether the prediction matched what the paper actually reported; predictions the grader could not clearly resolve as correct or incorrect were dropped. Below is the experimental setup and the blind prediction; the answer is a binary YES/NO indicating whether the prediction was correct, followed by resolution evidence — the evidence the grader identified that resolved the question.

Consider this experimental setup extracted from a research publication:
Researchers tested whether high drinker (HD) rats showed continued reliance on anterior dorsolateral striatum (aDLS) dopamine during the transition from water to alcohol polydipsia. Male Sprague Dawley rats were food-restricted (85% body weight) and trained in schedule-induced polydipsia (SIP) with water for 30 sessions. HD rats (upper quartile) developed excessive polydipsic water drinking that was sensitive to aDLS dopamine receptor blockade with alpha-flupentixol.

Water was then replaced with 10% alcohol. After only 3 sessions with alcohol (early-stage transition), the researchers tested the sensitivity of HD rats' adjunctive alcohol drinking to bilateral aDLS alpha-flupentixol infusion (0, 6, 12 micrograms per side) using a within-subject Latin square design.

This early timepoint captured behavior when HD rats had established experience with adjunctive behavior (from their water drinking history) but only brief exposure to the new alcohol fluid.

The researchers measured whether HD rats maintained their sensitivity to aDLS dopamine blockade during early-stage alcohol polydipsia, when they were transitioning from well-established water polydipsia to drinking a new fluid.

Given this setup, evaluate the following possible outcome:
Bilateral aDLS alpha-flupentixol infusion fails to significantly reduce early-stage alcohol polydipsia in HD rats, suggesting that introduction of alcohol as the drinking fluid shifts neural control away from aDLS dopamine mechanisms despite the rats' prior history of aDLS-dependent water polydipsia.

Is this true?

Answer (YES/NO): YES